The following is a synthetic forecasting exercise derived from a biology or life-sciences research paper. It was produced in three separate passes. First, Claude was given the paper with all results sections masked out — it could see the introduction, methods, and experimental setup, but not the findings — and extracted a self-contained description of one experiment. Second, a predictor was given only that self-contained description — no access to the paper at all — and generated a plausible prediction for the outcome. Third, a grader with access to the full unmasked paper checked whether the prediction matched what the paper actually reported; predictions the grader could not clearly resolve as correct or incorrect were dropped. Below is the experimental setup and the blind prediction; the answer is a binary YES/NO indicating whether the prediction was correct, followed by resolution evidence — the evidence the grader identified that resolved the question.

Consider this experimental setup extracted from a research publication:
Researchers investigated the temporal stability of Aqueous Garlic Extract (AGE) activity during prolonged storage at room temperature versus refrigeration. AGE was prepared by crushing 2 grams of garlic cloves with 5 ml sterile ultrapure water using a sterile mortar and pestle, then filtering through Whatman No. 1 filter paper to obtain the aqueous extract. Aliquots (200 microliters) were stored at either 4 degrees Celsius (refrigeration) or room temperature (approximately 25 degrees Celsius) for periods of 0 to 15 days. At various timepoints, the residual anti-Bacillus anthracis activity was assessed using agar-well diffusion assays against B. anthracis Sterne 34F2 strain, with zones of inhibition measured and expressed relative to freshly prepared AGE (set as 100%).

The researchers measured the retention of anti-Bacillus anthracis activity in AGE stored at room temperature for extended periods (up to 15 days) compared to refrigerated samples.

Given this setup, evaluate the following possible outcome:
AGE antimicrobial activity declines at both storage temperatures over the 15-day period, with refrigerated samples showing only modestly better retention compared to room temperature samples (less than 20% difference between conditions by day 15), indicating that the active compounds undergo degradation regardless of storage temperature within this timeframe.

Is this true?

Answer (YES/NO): NO